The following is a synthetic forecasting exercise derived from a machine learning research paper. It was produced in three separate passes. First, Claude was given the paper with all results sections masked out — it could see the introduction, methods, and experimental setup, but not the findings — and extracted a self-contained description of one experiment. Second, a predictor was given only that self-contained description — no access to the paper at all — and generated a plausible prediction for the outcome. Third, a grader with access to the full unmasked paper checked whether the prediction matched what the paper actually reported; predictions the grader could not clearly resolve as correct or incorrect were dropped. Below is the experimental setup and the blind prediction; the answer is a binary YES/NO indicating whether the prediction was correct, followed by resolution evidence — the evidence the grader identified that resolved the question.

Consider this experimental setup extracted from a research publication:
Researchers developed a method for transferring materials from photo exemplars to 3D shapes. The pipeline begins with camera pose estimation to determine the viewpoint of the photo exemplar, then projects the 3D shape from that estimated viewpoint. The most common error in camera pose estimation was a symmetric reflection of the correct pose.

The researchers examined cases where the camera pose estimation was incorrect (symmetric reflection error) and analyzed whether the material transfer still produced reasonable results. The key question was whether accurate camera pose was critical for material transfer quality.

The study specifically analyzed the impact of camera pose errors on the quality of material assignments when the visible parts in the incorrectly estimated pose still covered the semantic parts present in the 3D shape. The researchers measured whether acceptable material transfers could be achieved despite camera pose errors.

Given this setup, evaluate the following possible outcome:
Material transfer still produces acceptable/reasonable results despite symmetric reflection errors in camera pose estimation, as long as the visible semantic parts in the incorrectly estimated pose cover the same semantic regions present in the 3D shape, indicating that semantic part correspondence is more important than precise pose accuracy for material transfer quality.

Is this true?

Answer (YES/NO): YES